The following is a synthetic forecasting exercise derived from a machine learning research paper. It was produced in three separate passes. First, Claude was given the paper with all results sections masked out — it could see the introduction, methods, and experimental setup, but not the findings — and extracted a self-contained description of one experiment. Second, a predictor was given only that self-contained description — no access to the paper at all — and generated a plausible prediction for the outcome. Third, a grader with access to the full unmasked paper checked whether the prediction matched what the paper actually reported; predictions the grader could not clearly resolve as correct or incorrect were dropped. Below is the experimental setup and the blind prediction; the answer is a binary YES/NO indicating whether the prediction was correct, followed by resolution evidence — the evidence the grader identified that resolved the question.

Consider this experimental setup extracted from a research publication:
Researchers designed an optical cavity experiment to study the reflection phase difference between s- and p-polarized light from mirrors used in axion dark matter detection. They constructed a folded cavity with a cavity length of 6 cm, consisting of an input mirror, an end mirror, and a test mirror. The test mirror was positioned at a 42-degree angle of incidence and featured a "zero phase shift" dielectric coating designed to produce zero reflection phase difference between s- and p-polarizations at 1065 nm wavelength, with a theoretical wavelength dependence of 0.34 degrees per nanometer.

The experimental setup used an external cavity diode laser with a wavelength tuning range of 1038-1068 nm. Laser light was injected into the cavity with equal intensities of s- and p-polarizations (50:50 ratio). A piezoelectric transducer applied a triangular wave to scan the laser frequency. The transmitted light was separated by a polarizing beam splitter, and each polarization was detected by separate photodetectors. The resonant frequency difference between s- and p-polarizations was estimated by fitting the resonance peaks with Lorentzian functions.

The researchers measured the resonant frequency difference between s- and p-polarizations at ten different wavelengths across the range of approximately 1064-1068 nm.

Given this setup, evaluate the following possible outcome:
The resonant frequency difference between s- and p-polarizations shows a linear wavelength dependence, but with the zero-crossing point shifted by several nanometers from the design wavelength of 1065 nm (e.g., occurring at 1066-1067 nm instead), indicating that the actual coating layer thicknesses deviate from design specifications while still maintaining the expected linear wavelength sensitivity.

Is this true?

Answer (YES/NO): YES